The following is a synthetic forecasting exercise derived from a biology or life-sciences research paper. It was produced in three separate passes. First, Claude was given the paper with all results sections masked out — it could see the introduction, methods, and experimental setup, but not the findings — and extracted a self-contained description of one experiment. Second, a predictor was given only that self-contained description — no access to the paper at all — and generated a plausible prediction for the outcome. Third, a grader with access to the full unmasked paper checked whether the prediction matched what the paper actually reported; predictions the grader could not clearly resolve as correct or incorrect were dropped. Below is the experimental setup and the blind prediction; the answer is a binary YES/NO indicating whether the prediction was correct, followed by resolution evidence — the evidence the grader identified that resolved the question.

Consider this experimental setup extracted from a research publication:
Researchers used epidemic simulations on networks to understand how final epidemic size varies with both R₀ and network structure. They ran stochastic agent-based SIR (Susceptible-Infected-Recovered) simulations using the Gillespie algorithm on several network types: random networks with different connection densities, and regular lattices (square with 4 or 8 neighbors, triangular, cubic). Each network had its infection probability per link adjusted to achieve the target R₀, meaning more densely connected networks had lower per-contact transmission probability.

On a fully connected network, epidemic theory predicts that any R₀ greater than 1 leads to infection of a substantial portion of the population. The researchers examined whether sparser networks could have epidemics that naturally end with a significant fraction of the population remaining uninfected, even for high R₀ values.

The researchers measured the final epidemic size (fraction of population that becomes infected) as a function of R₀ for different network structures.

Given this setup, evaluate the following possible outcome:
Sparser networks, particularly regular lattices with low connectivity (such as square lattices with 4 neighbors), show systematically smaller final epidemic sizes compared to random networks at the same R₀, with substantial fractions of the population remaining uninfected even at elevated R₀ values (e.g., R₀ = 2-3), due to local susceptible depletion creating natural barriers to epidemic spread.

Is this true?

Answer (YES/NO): YES